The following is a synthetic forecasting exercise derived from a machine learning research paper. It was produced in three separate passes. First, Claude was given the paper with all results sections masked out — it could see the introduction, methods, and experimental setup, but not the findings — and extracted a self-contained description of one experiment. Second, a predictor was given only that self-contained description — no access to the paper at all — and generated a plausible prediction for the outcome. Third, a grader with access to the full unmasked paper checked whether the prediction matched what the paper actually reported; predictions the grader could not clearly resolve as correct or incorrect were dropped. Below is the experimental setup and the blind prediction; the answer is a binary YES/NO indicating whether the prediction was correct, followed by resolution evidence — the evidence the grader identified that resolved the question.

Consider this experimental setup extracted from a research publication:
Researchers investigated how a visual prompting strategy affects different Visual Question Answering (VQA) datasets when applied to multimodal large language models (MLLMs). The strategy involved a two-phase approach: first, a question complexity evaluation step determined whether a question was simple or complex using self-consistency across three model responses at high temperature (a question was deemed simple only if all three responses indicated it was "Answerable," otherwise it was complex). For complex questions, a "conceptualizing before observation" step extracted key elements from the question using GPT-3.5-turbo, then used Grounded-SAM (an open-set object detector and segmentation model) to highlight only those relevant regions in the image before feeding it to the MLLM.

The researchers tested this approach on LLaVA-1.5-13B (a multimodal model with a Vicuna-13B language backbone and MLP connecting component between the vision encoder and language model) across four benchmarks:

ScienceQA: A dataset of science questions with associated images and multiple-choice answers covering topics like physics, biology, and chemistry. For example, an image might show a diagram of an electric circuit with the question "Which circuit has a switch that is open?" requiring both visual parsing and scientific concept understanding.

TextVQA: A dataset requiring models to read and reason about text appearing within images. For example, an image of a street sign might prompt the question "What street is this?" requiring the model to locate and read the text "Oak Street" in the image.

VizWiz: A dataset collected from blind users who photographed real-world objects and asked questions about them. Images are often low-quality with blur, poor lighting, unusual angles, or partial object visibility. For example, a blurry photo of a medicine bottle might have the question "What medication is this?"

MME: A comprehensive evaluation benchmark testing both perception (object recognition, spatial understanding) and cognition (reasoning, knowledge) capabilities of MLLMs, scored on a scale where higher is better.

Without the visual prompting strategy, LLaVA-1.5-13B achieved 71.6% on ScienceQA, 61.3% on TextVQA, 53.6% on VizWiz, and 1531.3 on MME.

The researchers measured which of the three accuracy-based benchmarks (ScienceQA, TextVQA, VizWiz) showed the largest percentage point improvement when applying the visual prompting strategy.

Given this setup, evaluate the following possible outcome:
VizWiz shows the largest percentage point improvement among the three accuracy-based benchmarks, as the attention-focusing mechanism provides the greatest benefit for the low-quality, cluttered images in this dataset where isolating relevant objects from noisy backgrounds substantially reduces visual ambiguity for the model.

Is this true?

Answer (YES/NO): YES